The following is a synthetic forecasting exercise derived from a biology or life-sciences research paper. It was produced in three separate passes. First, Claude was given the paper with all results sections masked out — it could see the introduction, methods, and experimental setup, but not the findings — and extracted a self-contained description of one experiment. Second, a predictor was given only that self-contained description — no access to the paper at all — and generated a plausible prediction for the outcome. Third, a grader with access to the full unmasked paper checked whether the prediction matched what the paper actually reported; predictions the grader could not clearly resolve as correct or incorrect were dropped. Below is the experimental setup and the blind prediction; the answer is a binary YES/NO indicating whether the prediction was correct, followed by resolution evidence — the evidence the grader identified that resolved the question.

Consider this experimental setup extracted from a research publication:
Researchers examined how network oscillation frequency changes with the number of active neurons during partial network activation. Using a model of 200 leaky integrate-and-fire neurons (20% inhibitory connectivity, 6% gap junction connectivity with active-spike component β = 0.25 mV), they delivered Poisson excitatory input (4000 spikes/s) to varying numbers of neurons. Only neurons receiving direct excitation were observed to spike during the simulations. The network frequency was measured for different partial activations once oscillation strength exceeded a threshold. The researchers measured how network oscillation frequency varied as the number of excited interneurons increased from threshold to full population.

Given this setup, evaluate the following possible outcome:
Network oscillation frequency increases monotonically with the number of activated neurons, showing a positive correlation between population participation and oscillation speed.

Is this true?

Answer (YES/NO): NO